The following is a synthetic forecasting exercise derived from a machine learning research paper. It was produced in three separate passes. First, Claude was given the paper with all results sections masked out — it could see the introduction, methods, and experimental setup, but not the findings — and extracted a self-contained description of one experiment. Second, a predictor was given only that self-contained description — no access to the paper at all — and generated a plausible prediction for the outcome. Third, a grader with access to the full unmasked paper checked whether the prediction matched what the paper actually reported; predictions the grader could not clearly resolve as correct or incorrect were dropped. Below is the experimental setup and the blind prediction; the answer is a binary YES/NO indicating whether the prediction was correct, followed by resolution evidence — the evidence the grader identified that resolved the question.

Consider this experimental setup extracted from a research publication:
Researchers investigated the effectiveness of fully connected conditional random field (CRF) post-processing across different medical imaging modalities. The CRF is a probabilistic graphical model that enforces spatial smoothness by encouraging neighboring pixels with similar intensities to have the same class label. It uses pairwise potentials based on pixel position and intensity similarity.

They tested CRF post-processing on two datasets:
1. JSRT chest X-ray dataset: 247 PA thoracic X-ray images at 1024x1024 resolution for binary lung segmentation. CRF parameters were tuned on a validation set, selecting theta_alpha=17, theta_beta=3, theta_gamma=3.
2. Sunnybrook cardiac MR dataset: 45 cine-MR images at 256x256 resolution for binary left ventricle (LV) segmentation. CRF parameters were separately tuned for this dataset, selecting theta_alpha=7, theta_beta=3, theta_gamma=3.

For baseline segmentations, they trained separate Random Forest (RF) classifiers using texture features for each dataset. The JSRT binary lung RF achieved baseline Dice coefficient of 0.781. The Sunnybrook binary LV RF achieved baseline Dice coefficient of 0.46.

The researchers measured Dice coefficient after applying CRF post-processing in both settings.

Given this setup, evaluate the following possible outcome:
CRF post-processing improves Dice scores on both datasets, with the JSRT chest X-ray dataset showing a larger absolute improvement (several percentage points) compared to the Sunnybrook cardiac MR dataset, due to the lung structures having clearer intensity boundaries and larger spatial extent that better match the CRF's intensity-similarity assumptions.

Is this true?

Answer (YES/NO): NO